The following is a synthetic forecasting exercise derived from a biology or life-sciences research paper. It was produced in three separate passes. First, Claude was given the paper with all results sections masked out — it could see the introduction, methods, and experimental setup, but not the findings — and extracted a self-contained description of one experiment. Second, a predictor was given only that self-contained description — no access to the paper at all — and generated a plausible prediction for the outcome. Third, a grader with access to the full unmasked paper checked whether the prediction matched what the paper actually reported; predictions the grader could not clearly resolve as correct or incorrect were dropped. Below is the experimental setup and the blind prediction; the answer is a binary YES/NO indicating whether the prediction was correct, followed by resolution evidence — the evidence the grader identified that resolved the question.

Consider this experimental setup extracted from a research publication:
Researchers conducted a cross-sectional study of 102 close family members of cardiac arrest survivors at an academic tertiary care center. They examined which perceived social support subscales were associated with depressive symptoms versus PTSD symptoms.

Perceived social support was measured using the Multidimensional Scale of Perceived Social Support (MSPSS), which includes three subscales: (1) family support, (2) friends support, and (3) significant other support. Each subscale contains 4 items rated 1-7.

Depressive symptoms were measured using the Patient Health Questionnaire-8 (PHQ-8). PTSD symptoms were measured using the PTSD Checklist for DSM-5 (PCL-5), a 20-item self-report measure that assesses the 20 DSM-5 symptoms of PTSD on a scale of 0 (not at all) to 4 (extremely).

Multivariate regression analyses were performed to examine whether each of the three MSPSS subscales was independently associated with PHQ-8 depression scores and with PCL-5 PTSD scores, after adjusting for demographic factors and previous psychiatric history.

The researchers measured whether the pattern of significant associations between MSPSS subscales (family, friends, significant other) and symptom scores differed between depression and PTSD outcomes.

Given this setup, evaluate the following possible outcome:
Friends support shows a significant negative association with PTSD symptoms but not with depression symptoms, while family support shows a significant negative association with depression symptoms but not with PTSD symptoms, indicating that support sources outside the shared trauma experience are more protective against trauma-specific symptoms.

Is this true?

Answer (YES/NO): NO